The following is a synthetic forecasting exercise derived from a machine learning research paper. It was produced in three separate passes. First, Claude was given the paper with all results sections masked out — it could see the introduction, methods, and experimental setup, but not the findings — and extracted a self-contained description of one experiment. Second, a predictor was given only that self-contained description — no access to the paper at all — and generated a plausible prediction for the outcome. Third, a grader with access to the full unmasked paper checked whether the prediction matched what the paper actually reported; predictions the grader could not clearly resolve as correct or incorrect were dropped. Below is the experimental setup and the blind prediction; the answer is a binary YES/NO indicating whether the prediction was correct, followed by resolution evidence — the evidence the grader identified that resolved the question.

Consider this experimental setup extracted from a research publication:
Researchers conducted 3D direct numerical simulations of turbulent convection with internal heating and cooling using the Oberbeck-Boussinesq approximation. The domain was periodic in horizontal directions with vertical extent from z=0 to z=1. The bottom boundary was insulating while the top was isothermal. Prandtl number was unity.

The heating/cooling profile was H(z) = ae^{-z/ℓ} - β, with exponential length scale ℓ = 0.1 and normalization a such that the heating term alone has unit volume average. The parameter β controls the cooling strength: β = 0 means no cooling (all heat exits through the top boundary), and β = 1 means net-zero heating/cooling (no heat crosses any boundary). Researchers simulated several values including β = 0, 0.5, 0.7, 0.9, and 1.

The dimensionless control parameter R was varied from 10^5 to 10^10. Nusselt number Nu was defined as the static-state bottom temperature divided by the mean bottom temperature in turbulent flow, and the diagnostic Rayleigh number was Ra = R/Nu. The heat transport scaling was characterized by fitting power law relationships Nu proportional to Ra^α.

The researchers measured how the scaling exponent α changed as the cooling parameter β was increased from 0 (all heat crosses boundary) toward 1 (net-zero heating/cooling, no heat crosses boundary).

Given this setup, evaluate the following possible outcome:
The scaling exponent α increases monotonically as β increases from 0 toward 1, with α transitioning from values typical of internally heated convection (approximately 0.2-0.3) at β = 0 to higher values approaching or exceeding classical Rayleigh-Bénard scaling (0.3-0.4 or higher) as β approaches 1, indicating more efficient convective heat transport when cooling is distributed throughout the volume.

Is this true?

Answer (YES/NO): NO